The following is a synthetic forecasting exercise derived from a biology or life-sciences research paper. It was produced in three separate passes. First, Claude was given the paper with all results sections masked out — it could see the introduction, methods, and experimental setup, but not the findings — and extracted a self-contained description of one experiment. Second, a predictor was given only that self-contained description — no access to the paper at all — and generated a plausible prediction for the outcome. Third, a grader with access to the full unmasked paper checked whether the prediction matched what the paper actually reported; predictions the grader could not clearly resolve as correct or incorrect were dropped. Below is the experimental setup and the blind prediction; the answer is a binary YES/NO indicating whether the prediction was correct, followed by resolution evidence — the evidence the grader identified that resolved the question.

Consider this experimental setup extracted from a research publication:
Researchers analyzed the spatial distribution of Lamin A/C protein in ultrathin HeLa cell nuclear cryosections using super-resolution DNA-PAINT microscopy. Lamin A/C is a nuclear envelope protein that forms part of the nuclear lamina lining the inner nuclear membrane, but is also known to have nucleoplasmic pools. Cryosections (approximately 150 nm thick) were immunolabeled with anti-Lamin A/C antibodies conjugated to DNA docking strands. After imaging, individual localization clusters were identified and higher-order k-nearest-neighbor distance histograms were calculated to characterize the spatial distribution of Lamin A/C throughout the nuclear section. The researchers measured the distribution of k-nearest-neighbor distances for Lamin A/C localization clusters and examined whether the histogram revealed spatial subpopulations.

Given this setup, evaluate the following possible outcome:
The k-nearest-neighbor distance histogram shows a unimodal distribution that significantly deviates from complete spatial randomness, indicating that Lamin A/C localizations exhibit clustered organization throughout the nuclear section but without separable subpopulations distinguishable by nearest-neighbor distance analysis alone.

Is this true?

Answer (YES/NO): NO